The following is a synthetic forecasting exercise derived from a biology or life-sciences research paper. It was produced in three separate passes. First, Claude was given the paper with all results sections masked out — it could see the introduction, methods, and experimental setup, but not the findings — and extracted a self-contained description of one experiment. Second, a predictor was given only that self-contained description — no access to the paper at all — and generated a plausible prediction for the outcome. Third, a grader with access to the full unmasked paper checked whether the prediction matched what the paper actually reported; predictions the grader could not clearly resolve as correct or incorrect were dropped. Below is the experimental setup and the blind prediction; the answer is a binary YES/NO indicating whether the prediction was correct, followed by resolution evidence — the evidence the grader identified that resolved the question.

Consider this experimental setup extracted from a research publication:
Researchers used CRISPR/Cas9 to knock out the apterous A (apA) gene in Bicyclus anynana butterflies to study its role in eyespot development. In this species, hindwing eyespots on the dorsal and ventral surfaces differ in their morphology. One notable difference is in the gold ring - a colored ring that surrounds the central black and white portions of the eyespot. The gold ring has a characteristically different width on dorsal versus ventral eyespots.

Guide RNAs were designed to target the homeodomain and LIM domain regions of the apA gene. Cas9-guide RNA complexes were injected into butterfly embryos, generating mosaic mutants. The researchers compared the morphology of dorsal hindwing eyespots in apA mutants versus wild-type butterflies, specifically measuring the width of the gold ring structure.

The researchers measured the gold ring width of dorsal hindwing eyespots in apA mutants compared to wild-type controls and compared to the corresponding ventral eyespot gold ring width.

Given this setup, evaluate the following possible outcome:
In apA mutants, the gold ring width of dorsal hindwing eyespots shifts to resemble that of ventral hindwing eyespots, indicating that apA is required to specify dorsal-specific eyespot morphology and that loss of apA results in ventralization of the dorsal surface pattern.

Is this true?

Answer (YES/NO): YES